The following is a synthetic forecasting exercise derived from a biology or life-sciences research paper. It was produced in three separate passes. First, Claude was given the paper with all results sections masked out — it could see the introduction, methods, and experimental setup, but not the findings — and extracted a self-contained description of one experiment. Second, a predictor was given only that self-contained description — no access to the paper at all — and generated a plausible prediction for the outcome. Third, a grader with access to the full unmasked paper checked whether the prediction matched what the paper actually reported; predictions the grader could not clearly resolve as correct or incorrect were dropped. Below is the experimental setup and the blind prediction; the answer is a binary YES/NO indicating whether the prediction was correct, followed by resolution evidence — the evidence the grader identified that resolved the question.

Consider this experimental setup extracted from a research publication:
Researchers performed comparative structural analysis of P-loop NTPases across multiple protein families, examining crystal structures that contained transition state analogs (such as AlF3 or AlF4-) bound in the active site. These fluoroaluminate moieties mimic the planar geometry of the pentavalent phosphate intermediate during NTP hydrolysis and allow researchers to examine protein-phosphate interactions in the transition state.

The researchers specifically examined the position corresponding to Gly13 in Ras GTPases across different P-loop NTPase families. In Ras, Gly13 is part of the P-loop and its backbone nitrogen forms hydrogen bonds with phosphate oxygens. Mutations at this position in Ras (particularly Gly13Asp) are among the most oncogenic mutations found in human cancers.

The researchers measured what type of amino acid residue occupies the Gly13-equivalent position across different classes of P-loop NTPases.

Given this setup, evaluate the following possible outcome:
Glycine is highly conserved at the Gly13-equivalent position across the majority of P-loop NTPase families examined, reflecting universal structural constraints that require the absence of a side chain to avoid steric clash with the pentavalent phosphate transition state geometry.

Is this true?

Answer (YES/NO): NO